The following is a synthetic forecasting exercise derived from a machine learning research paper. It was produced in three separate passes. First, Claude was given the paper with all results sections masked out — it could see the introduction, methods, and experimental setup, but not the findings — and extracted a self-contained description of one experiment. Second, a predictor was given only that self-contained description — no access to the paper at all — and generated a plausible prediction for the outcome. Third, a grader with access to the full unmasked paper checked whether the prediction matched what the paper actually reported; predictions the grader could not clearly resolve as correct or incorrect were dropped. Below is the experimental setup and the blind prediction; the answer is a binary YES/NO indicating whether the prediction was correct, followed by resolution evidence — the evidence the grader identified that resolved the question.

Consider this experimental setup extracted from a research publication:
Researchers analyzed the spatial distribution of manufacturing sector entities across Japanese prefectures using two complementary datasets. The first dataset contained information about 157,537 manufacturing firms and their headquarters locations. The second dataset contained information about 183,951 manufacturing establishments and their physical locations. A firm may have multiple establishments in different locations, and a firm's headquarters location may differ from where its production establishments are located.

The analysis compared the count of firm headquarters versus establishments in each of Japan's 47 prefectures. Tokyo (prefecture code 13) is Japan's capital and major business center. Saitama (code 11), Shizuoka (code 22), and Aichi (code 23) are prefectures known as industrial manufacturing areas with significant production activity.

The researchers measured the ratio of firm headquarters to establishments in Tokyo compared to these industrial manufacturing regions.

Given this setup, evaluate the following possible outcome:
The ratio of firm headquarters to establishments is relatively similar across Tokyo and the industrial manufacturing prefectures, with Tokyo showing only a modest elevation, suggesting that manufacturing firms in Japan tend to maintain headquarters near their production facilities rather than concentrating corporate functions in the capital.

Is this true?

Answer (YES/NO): NO